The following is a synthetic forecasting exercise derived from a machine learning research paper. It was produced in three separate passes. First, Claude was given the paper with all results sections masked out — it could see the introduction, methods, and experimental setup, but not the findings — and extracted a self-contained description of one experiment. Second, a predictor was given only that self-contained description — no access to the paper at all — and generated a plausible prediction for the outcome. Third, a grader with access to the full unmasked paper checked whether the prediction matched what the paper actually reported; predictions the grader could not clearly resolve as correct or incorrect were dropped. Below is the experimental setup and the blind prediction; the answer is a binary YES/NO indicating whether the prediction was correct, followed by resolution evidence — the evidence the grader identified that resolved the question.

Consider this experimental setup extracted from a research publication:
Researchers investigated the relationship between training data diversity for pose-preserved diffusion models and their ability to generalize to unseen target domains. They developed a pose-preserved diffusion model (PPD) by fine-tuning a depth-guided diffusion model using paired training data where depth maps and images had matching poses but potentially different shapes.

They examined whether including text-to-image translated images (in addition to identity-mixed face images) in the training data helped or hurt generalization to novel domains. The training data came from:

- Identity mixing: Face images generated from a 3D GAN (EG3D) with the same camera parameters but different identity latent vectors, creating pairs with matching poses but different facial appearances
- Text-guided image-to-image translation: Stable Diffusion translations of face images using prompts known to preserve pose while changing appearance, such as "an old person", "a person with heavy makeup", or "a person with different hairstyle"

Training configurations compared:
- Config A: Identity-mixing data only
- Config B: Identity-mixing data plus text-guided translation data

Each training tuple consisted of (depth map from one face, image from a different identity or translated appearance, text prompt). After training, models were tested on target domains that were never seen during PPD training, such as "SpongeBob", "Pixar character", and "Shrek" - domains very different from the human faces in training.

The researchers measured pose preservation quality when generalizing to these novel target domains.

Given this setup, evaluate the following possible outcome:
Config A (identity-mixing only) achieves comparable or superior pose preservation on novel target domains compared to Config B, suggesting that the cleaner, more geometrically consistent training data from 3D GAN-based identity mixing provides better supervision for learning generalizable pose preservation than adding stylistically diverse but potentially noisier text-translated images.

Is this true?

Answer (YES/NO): NO